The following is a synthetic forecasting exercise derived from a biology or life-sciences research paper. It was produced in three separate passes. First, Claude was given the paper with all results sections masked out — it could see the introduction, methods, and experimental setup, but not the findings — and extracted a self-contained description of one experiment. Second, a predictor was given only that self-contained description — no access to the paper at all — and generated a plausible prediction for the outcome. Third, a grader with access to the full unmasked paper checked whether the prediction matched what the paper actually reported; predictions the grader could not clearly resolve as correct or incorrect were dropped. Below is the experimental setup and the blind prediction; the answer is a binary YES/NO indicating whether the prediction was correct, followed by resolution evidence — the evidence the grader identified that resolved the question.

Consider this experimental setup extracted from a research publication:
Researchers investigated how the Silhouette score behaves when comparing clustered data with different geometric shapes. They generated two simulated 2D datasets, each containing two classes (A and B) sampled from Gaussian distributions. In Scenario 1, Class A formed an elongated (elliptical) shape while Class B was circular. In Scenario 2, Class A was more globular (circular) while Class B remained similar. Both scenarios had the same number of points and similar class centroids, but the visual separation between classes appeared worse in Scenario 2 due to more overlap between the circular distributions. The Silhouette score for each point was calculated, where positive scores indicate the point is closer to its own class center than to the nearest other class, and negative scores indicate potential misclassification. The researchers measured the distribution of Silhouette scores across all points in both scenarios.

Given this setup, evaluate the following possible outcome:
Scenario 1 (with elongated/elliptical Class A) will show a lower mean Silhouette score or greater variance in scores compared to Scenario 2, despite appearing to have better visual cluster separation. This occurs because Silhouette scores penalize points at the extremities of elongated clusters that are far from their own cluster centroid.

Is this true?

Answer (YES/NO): NO